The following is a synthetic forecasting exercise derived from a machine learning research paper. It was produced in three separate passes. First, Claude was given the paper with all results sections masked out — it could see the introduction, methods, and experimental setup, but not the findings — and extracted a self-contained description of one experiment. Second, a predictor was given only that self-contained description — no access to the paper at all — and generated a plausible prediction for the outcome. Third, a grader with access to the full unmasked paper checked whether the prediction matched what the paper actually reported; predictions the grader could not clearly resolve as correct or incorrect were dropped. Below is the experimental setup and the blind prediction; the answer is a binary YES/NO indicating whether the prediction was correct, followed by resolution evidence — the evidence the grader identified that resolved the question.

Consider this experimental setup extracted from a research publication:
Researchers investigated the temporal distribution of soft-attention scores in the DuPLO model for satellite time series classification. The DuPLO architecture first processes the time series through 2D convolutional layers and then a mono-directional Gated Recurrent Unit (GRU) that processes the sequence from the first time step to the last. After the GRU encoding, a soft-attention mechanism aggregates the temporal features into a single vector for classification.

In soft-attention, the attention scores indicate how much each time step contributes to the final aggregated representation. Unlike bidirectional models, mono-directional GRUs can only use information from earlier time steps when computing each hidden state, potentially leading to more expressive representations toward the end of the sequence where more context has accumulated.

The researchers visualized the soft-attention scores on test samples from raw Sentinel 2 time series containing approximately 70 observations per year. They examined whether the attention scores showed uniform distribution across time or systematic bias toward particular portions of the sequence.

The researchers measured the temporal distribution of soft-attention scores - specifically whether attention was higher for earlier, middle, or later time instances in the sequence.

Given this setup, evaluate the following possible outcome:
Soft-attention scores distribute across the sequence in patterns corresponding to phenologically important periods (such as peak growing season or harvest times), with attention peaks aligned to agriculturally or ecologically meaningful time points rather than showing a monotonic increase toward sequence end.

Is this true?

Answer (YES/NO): NO